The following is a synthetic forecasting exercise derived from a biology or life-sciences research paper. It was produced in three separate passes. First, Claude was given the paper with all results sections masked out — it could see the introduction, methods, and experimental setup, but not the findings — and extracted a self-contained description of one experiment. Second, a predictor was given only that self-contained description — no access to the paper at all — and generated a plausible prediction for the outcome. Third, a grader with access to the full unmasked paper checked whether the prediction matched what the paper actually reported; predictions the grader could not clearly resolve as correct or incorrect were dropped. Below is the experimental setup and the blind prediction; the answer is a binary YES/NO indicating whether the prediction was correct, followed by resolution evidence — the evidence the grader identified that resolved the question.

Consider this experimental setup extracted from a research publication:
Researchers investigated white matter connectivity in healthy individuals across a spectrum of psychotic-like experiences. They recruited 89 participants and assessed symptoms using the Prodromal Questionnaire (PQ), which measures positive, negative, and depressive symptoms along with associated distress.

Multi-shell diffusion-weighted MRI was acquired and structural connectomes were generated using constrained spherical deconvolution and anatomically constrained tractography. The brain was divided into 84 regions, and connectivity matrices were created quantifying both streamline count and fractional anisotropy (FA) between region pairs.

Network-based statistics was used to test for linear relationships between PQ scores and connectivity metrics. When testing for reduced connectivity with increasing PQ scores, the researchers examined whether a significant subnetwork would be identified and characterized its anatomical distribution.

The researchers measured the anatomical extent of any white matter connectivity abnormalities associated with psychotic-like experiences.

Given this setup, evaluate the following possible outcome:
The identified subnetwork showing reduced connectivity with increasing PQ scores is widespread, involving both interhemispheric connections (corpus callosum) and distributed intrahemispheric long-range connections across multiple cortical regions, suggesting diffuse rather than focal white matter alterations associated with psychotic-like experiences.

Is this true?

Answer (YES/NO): YES